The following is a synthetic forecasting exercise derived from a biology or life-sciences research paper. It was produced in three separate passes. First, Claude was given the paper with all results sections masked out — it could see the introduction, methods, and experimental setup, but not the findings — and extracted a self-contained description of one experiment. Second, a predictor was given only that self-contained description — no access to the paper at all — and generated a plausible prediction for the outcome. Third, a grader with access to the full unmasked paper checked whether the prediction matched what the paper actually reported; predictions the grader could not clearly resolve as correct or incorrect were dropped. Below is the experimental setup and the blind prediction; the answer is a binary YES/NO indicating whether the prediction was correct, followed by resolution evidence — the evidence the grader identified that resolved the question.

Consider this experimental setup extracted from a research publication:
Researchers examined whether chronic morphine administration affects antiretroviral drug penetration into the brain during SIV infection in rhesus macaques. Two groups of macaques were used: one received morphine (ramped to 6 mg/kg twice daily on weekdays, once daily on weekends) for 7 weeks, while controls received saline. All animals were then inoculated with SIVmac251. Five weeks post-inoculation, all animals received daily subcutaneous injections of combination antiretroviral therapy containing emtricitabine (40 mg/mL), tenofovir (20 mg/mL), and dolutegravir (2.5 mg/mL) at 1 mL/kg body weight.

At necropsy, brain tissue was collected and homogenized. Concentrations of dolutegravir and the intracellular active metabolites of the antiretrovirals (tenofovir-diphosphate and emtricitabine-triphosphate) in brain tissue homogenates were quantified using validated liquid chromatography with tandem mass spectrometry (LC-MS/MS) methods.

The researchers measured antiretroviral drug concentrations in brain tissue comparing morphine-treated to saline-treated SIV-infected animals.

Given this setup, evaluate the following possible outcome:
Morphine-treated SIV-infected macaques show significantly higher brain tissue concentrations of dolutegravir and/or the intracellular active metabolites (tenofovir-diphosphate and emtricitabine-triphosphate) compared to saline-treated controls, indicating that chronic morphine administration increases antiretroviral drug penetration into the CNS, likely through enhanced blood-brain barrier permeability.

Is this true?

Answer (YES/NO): NO